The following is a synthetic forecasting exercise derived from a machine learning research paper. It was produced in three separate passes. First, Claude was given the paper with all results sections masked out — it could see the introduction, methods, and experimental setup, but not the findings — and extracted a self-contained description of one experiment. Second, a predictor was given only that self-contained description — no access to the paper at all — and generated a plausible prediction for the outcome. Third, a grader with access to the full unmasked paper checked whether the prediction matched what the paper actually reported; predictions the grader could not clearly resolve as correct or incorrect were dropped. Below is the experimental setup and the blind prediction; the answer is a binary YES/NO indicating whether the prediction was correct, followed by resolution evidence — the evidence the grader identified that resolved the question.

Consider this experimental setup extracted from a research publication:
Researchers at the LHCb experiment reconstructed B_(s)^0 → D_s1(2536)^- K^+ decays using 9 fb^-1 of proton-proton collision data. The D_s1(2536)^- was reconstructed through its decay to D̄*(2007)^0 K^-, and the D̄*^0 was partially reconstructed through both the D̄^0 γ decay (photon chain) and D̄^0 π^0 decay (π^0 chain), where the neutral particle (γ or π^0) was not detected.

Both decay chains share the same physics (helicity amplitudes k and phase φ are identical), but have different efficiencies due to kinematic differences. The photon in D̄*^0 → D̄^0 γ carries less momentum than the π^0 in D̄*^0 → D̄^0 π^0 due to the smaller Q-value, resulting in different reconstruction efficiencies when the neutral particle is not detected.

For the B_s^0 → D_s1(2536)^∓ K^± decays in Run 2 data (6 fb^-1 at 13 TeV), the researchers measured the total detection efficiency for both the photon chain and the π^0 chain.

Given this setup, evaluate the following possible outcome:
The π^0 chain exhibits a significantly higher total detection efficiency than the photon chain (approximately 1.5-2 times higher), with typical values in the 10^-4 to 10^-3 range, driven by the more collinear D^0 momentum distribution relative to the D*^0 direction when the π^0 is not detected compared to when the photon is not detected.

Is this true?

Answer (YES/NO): NO